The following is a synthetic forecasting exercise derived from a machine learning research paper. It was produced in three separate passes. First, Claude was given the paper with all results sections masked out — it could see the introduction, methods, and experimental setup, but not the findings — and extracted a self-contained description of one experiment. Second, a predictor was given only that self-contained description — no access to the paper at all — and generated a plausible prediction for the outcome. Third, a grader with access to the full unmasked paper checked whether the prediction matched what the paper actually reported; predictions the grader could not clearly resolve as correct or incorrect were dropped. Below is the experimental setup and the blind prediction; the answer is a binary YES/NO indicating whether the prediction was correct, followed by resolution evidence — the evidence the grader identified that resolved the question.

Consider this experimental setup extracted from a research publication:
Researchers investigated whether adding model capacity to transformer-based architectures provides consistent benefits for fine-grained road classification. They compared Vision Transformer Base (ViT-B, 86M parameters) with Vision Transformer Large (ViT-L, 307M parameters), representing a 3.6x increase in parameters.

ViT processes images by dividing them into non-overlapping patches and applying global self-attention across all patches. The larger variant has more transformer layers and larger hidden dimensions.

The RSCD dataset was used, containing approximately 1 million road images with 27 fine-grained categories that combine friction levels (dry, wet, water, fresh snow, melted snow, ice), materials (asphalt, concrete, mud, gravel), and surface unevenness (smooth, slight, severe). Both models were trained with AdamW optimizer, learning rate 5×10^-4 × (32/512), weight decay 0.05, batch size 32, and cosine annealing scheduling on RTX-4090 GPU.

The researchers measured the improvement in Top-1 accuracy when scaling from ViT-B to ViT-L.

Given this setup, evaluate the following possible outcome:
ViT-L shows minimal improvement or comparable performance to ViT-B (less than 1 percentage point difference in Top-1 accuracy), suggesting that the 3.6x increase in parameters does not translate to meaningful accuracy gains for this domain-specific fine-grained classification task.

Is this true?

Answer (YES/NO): NO